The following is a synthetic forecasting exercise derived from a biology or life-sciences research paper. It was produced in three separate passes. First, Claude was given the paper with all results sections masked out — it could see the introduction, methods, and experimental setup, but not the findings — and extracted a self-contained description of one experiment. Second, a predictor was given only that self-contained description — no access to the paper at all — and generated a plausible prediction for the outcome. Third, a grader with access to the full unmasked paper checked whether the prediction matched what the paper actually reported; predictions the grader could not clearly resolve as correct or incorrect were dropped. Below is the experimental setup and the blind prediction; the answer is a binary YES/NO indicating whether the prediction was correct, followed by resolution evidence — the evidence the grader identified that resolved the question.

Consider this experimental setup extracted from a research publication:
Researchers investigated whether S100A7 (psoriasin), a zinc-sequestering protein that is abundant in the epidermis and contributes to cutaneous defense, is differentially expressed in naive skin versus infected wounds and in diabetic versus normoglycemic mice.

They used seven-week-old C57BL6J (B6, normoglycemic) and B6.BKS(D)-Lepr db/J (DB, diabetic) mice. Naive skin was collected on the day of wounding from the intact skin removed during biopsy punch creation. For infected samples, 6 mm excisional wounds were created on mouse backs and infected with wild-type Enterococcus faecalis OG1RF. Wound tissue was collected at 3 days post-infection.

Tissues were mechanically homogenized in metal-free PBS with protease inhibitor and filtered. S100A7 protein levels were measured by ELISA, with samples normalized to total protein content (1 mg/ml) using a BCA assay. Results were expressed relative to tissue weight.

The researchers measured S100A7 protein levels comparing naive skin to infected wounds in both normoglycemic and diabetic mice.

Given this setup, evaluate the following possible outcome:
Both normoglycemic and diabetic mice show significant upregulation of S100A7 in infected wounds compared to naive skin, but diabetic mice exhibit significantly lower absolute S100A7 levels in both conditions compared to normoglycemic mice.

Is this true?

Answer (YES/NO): NO